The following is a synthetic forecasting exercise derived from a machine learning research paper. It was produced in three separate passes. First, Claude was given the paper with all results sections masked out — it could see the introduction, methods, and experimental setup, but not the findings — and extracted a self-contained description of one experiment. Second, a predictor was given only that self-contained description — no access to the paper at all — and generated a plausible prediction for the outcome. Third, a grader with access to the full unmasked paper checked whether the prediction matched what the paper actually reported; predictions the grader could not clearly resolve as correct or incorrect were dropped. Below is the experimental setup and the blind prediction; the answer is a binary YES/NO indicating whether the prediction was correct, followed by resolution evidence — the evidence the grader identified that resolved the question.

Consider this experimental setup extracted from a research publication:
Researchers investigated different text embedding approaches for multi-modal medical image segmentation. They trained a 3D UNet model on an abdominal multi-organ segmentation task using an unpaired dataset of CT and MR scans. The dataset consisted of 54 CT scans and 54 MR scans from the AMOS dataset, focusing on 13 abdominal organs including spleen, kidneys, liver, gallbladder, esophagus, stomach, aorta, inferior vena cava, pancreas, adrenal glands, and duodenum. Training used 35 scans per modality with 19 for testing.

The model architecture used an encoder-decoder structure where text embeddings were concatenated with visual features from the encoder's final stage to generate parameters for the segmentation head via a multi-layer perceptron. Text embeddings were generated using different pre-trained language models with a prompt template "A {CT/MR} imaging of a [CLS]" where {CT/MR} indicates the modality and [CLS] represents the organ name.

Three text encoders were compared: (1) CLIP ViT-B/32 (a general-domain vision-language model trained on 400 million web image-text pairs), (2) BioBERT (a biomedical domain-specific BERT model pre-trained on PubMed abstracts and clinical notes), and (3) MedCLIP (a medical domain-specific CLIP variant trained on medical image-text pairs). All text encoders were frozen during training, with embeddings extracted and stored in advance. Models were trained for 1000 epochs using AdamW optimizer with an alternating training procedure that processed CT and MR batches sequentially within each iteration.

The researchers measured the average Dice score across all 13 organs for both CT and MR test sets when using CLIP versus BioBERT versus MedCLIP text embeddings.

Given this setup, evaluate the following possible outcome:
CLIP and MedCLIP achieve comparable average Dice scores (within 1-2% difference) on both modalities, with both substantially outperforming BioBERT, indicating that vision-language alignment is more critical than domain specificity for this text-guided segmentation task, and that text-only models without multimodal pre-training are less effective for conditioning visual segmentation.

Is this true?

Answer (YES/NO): NO